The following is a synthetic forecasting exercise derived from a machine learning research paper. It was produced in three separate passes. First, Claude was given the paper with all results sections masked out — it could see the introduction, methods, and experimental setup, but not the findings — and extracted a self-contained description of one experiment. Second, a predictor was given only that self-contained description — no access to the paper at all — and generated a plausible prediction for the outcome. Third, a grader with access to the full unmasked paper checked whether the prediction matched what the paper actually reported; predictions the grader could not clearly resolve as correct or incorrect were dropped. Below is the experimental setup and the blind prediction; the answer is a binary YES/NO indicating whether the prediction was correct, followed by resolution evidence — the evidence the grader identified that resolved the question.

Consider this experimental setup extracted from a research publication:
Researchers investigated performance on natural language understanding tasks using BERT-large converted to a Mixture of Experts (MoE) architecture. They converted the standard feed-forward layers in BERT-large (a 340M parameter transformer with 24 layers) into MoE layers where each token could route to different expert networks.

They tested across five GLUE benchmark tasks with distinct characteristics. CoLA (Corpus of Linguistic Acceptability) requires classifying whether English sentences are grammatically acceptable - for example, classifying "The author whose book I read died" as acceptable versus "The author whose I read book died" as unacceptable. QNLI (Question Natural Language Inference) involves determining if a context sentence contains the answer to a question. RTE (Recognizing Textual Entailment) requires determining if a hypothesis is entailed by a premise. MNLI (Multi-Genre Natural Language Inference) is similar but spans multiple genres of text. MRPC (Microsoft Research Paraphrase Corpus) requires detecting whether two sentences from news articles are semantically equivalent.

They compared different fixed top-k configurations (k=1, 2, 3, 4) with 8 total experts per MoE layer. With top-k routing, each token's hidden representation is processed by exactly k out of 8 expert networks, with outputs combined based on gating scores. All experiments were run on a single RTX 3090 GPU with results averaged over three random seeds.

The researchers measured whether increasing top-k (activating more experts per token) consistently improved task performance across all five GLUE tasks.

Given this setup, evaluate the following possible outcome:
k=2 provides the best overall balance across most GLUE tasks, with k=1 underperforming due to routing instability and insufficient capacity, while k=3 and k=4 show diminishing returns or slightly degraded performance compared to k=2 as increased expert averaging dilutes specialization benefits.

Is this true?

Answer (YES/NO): NO